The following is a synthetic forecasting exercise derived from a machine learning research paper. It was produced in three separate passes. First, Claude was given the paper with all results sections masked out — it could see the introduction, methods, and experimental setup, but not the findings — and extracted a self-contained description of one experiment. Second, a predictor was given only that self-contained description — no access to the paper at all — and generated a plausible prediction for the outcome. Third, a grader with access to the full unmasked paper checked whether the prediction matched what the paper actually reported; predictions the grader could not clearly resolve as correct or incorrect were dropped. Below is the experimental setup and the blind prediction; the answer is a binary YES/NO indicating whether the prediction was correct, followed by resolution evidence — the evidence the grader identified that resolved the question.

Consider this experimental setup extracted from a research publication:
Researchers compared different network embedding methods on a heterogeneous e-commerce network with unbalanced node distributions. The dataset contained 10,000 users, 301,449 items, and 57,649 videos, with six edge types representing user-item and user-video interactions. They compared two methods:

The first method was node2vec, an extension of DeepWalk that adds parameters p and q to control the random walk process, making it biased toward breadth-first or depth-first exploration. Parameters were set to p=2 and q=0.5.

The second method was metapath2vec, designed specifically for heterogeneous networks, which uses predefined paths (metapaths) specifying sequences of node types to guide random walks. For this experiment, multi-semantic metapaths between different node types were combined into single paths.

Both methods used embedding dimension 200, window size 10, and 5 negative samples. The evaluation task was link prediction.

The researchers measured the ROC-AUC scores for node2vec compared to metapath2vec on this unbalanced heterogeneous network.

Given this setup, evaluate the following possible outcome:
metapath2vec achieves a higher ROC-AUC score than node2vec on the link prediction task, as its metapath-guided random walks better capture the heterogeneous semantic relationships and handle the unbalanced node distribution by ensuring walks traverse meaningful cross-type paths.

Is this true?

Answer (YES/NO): NO